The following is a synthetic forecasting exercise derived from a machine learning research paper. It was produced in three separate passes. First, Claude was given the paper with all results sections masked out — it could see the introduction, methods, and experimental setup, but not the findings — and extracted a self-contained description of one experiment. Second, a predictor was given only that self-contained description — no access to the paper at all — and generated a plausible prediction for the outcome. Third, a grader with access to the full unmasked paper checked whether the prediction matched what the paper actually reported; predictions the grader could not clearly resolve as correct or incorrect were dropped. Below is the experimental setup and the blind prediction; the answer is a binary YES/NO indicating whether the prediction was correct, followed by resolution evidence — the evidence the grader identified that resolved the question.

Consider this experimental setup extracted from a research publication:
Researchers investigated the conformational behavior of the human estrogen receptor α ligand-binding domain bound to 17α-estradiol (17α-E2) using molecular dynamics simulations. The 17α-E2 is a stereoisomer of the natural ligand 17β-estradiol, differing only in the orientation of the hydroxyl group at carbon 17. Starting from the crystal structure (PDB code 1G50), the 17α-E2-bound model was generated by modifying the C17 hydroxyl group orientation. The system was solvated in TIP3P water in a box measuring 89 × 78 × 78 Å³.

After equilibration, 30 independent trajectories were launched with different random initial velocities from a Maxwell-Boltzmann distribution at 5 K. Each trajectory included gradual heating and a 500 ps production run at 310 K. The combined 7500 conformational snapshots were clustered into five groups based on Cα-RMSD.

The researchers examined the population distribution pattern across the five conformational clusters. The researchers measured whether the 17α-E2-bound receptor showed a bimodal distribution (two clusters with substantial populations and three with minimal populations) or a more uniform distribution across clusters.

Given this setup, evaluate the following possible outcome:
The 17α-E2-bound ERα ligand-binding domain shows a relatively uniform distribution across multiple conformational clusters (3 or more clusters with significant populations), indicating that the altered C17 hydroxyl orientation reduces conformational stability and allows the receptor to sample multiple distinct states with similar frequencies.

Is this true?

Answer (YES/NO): NO